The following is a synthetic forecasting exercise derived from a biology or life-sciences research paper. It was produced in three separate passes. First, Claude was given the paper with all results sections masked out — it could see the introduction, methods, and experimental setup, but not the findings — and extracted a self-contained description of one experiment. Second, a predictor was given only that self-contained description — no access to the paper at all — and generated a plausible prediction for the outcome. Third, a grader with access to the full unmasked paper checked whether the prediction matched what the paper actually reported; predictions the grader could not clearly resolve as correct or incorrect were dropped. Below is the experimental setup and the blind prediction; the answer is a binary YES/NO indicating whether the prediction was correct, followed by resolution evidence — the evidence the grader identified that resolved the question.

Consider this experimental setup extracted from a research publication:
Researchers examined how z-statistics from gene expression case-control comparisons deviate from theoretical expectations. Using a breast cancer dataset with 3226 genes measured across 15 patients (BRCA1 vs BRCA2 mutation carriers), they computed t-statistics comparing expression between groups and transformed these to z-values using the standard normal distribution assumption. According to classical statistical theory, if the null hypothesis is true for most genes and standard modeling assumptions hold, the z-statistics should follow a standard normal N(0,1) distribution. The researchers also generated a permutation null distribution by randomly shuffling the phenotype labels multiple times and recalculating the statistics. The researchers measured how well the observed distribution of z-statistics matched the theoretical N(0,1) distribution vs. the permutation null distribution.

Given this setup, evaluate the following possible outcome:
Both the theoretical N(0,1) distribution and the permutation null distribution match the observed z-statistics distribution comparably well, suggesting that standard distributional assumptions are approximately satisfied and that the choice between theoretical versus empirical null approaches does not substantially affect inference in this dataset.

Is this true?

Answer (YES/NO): NO